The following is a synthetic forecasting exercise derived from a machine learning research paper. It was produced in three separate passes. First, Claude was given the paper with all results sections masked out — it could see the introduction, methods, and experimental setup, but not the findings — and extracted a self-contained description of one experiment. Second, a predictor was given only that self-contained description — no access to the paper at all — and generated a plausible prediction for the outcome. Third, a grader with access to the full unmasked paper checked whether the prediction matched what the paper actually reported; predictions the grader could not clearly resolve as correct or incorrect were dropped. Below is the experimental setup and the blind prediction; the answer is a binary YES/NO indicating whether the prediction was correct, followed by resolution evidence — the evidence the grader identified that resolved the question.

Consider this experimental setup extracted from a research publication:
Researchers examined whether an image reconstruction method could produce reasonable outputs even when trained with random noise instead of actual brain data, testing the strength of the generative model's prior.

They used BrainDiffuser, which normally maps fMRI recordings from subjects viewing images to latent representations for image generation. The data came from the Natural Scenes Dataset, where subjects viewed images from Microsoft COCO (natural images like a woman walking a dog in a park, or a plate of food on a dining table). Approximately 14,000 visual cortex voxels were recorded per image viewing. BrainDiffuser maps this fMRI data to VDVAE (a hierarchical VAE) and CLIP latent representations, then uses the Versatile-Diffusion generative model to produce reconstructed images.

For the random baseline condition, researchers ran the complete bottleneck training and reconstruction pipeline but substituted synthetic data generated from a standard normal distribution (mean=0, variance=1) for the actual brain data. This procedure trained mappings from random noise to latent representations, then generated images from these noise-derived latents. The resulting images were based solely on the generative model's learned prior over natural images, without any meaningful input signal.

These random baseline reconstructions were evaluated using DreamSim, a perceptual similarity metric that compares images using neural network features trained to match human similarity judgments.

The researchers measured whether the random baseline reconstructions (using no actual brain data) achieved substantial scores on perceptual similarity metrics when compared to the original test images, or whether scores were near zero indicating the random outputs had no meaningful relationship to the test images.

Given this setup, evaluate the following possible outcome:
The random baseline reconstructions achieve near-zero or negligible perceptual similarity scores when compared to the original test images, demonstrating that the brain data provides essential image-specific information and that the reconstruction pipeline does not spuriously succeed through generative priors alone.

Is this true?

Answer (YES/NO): NO